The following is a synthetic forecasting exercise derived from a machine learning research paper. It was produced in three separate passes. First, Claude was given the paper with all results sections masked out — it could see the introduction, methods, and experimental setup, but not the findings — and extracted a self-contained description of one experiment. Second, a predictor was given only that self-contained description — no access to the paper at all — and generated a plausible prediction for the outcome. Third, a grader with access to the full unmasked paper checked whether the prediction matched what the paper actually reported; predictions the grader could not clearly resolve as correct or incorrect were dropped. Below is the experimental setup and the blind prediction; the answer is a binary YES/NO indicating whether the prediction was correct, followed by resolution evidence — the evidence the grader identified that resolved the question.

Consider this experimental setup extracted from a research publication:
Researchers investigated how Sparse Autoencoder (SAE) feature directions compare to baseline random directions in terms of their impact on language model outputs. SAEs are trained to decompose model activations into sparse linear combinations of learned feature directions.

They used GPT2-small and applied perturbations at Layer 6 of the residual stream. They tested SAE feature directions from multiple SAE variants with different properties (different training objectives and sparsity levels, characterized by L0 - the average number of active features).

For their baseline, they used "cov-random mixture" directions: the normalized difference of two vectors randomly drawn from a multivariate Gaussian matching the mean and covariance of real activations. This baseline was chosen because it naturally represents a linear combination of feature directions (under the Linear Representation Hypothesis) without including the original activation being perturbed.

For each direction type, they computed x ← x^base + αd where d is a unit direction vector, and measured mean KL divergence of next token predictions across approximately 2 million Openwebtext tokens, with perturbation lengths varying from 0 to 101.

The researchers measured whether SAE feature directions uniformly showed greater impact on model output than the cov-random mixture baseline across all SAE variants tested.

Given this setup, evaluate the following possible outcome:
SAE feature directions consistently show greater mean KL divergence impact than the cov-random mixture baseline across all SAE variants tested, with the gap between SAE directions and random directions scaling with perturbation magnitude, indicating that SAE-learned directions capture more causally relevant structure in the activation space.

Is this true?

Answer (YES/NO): NO